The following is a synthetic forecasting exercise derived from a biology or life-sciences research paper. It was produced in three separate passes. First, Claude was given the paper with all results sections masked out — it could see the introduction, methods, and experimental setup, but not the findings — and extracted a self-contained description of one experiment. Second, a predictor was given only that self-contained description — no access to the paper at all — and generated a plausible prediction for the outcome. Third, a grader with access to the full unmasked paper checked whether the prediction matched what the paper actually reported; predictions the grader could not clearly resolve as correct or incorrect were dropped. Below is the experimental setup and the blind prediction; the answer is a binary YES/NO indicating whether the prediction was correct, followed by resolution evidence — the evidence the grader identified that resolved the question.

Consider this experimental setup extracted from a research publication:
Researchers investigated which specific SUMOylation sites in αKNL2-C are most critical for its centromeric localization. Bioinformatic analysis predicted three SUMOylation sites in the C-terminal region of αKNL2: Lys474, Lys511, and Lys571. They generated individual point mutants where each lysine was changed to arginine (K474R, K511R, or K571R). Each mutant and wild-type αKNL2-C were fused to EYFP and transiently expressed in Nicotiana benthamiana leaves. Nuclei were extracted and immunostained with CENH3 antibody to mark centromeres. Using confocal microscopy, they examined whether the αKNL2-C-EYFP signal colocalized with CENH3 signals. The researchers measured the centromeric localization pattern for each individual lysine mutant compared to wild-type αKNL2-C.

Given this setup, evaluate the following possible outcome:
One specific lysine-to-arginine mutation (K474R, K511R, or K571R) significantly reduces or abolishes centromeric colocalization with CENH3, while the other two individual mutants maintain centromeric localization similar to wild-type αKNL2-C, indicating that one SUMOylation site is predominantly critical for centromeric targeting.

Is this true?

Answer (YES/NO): YES